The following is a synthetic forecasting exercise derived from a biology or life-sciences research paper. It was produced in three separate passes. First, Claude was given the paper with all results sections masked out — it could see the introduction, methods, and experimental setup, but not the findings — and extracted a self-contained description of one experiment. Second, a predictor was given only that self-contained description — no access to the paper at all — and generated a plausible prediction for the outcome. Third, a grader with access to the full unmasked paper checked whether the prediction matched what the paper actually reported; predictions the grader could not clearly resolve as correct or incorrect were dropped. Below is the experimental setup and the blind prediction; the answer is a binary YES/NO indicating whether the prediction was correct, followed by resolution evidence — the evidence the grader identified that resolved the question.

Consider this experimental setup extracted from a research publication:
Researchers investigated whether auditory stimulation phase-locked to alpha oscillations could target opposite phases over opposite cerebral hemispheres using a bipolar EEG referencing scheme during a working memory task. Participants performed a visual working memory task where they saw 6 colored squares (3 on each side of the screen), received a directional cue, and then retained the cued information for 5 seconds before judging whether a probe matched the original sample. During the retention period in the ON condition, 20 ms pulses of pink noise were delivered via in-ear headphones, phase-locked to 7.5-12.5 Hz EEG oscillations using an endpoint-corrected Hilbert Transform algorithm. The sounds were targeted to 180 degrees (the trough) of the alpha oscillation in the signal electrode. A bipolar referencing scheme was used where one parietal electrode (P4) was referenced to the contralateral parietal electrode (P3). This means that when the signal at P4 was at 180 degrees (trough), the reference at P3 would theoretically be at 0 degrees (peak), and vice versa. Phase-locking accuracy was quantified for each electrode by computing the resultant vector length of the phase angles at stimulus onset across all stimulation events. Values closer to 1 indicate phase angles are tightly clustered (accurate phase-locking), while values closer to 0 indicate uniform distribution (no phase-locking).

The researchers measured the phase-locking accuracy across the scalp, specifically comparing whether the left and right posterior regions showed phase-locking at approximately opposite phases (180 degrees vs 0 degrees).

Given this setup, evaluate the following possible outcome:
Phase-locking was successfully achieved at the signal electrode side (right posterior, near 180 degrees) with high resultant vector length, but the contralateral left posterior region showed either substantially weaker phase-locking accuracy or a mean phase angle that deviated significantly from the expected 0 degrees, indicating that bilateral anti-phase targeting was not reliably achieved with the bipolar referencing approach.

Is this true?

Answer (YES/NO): NO